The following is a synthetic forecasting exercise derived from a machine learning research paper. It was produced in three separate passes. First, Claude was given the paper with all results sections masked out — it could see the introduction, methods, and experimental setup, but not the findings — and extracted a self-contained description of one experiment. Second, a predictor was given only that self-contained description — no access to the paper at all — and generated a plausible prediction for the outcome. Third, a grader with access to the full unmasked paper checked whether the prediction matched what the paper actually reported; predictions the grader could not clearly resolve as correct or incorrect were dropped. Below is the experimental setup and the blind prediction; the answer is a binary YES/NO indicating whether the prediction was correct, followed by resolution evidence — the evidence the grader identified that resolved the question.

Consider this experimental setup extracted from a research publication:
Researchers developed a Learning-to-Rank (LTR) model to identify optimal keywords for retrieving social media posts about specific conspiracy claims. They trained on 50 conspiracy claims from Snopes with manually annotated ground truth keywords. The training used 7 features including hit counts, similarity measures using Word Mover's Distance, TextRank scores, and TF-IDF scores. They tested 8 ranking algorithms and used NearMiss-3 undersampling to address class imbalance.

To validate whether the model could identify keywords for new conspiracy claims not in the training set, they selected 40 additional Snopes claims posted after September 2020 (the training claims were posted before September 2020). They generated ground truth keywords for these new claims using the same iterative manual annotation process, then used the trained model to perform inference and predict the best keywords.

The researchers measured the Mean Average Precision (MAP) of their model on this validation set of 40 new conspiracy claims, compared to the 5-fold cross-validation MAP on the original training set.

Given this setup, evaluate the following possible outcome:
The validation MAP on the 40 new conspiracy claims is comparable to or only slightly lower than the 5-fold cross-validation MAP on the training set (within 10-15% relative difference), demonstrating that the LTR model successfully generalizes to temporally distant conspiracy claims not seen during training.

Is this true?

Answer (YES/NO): YES